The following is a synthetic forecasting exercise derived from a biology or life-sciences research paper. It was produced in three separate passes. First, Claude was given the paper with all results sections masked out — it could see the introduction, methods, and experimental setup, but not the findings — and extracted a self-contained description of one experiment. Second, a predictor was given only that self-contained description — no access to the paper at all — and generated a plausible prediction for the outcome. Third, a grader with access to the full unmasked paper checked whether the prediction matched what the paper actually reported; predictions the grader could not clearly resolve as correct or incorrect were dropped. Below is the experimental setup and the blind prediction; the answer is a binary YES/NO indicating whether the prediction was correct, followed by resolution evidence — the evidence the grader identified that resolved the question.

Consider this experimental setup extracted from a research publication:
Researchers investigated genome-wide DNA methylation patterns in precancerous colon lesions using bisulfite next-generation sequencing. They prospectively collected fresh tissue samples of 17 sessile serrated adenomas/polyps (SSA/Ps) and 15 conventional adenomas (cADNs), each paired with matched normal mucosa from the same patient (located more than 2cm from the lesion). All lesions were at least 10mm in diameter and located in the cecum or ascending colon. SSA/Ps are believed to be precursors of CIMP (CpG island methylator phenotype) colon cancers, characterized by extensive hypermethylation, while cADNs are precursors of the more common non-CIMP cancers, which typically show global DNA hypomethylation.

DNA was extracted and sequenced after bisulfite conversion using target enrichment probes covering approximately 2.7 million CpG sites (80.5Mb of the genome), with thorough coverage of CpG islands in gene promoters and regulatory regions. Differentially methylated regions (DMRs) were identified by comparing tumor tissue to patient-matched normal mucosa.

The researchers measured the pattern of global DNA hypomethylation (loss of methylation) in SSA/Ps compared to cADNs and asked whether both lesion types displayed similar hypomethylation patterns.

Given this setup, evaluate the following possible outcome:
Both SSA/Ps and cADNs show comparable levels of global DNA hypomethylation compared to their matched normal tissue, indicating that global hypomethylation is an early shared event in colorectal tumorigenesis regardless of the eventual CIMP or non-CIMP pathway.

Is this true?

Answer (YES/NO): NO